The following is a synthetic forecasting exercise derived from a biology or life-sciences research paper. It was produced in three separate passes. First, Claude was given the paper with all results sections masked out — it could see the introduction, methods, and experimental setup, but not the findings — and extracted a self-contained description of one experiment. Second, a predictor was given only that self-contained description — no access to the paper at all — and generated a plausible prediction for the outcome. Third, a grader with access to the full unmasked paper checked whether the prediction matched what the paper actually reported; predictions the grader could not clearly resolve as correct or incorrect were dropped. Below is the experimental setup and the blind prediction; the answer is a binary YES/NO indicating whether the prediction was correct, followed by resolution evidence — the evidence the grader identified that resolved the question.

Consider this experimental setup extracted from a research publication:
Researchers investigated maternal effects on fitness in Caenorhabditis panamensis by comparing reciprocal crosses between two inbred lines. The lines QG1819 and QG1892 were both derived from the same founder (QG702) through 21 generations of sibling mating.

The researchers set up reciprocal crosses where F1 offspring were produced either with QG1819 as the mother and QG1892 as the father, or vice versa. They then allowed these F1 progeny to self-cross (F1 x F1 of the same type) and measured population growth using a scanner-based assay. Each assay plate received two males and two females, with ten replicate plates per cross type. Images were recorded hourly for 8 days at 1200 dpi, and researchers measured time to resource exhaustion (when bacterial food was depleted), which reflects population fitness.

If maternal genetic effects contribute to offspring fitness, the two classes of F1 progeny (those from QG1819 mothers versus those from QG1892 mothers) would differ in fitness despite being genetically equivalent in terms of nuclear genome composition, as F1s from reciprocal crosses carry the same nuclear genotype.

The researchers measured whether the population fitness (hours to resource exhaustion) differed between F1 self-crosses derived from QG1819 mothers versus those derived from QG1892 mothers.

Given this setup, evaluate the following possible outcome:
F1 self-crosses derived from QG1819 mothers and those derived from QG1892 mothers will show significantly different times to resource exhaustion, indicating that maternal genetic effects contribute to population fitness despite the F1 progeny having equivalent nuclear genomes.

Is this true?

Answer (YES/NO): NO